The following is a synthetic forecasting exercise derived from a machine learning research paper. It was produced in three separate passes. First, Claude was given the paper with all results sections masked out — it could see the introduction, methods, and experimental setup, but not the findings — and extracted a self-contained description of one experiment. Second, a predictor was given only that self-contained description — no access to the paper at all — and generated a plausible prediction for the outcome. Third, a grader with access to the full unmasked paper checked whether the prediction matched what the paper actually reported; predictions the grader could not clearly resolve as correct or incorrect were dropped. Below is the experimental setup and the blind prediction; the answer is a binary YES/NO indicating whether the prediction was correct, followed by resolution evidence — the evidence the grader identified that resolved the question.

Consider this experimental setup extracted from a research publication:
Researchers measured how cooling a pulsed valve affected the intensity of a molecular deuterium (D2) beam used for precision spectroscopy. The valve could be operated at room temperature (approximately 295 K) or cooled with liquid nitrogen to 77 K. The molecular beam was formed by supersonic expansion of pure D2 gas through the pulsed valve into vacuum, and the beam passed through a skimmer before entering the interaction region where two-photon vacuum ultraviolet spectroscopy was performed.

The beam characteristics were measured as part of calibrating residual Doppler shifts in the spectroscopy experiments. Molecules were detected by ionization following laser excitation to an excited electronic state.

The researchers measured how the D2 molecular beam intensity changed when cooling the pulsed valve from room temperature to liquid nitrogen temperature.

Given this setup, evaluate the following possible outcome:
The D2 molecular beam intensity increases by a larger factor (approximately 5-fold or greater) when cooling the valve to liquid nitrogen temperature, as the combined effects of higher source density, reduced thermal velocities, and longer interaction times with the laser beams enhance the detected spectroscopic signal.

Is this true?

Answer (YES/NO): NO